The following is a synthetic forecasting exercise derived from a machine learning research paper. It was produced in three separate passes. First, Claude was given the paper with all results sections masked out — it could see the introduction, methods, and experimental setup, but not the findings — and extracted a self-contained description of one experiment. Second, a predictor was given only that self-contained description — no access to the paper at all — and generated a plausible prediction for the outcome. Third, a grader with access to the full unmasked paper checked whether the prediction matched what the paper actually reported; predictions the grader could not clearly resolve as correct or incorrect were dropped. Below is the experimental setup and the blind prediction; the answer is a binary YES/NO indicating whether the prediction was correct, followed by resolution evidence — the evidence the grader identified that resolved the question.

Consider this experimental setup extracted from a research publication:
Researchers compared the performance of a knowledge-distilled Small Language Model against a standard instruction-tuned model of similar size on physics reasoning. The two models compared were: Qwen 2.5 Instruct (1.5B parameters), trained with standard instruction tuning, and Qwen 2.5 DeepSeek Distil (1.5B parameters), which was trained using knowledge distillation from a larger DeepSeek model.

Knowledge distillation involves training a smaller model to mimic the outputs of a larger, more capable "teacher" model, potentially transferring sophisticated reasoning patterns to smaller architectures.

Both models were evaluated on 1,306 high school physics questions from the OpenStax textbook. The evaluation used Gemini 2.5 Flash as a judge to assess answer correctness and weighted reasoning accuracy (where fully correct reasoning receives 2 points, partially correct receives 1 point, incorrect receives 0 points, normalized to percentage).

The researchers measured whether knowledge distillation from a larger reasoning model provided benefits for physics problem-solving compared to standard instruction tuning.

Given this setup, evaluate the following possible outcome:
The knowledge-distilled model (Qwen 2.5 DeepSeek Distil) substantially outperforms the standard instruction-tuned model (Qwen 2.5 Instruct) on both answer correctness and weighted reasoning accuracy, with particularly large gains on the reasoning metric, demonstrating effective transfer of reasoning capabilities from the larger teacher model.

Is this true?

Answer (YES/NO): NO